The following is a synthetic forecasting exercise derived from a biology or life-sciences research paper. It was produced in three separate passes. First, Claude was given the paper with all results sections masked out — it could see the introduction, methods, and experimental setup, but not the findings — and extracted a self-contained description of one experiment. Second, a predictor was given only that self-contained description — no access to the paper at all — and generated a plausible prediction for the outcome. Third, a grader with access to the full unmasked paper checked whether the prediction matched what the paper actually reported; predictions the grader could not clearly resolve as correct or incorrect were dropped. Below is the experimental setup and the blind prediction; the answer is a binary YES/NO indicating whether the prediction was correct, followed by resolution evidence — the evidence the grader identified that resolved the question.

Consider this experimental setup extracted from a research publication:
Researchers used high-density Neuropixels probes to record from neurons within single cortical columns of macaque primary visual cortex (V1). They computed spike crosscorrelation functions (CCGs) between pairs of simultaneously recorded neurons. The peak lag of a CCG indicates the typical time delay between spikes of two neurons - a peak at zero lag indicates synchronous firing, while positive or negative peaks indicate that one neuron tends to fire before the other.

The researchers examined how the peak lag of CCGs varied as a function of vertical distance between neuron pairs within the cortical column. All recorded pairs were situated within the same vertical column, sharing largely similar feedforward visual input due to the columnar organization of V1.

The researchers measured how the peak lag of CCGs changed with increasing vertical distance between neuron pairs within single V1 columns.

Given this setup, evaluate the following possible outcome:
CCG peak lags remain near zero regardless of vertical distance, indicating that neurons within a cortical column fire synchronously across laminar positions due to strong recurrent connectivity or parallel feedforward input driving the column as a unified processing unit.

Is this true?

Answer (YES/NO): NO